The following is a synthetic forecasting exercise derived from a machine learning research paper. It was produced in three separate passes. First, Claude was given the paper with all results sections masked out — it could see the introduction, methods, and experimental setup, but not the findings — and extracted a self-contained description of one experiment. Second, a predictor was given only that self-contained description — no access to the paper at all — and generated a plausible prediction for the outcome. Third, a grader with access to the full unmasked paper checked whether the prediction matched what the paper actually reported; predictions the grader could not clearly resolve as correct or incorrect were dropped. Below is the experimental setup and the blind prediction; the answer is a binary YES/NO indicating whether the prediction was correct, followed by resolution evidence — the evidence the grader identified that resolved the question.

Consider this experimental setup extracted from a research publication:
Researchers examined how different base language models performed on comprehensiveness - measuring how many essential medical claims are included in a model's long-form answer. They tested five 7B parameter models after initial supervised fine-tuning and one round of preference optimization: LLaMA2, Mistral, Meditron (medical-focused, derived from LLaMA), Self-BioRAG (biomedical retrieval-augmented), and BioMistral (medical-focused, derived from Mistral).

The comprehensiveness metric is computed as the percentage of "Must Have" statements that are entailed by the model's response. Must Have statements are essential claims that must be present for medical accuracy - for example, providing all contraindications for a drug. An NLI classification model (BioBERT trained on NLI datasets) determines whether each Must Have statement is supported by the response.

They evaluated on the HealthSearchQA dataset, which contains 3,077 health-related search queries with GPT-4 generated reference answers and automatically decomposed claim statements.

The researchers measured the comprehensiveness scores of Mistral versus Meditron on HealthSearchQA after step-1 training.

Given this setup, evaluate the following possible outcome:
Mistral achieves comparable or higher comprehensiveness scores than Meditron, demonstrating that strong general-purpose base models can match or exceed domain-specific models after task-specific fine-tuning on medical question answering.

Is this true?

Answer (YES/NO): YES